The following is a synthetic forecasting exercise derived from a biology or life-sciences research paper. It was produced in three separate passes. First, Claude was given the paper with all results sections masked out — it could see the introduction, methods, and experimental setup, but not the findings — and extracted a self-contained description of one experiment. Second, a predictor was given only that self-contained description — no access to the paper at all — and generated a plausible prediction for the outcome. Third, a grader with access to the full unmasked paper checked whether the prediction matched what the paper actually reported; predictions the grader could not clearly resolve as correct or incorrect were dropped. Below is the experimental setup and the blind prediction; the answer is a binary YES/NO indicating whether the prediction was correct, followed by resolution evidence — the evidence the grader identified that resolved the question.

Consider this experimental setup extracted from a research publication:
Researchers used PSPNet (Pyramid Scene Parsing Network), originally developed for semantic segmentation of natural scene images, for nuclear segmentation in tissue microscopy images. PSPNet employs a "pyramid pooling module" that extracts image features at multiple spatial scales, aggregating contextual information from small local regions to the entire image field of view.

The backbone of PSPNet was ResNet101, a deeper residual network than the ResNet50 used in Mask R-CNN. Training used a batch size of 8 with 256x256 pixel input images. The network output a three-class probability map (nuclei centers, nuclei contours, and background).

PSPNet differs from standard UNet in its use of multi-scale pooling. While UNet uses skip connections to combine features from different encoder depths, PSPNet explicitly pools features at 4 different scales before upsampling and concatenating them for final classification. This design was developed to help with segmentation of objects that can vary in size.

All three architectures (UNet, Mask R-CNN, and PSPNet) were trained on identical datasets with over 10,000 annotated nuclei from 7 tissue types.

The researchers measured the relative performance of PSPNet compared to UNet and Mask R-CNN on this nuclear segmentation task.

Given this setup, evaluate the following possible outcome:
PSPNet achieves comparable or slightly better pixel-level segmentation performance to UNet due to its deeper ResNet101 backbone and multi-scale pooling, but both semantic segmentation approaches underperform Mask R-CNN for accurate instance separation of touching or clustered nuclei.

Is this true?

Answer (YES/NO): NO